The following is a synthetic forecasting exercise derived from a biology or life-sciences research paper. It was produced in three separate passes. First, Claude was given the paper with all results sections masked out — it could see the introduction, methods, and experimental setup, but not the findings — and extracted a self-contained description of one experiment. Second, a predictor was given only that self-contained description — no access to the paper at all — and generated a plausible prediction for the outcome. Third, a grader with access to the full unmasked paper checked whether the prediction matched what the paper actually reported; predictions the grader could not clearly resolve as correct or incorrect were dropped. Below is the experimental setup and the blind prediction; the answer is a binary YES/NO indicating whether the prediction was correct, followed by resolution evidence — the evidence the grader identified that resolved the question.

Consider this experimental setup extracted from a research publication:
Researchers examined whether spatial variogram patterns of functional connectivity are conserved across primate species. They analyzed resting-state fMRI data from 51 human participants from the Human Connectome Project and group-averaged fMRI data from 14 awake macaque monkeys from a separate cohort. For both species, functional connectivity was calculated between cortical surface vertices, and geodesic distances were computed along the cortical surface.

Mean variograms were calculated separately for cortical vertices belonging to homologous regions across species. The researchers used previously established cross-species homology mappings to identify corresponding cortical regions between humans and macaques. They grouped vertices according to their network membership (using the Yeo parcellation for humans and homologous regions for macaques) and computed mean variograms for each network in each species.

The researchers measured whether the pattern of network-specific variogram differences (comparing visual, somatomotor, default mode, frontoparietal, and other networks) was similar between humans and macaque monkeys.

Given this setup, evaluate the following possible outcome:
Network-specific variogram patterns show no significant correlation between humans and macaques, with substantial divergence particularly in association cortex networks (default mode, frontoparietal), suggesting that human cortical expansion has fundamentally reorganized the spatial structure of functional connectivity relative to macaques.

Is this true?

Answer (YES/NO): NO